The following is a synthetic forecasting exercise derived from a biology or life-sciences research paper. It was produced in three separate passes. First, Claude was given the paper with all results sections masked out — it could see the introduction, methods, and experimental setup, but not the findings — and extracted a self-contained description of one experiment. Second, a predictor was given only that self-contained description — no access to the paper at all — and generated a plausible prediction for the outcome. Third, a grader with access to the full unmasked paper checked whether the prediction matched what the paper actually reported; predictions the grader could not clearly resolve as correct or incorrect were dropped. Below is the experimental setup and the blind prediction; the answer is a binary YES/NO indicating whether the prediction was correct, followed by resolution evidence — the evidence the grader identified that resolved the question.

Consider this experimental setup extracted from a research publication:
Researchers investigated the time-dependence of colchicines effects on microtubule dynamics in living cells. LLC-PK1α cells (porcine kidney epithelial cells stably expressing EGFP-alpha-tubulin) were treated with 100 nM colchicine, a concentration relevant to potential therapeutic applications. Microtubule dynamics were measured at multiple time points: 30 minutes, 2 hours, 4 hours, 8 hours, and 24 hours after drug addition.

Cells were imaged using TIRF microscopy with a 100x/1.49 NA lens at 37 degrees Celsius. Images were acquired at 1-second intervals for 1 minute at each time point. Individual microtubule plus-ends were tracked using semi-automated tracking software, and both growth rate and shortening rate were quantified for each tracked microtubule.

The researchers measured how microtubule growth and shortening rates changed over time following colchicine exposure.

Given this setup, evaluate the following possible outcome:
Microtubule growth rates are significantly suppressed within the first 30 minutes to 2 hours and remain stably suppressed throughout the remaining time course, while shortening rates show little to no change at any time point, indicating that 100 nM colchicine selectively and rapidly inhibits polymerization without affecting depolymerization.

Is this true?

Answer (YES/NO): NO